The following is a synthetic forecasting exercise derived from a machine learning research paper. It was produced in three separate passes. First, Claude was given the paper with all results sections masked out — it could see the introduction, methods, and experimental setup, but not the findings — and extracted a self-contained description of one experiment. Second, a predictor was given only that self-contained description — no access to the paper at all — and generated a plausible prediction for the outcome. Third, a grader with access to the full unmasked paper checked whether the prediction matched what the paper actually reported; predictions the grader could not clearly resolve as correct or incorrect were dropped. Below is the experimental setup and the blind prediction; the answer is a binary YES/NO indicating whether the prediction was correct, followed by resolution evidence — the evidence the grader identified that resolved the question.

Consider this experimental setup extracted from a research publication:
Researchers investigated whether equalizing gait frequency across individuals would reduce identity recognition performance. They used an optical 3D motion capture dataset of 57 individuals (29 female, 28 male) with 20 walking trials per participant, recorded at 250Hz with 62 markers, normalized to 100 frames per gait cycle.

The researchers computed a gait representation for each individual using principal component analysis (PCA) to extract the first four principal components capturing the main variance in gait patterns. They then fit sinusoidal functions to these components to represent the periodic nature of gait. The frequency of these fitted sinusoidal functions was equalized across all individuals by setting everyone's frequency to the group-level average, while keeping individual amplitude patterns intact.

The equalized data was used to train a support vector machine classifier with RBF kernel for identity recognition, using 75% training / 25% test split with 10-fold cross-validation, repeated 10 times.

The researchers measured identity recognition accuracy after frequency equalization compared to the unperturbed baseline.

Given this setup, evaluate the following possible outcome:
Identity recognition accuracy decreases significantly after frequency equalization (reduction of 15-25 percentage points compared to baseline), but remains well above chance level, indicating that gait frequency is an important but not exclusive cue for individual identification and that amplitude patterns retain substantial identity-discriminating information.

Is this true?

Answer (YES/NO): NO